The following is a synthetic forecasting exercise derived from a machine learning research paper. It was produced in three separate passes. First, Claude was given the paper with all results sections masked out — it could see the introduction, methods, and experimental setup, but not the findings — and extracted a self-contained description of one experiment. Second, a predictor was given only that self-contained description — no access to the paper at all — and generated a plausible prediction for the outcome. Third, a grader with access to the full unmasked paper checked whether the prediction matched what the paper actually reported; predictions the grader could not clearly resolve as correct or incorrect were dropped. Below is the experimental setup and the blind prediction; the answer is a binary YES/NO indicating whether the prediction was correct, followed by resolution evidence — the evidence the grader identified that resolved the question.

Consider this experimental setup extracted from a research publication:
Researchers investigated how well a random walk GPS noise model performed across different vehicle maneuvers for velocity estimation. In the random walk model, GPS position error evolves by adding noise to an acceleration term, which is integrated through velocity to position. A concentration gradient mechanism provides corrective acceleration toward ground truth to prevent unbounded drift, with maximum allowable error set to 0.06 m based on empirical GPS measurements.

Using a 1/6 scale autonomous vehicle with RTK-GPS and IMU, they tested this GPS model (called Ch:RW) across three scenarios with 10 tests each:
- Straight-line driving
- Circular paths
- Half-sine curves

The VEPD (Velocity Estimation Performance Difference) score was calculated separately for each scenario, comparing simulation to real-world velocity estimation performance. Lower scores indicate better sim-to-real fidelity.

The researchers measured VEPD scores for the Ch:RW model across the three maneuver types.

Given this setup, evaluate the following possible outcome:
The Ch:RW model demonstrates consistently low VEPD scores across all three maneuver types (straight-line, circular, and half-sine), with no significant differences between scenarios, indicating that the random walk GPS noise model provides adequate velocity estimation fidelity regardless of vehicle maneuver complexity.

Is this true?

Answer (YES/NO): NO